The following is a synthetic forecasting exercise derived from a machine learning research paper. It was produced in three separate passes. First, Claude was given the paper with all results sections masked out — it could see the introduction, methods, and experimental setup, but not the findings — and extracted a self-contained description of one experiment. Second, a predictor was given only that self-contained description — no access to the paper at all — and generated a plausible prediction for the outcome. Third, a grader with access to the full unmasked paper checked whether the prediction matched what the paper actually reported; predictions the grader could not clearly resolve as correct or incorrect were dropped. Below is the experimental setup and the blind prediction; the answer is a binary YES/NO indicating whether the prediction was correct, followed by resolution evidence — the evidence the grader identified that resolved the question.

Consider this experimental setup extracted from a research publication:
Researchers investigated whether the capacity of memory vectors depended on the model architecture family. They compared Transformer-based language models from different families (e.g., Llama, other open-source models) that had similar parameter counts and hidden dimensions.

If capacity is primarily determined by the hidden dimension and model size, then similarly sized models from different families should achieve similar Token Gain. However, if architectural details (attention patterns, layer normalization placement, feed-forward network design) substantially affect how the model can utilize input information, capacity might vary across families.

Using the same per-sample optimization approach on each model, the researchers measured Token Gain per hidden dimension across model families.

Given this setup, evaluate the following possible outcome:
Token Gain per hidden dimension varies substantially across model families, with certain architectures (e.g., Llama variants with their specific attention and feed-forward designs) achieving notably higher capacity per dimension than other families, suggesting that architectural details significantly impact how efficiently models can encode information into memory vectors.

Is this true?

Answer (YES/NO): NO